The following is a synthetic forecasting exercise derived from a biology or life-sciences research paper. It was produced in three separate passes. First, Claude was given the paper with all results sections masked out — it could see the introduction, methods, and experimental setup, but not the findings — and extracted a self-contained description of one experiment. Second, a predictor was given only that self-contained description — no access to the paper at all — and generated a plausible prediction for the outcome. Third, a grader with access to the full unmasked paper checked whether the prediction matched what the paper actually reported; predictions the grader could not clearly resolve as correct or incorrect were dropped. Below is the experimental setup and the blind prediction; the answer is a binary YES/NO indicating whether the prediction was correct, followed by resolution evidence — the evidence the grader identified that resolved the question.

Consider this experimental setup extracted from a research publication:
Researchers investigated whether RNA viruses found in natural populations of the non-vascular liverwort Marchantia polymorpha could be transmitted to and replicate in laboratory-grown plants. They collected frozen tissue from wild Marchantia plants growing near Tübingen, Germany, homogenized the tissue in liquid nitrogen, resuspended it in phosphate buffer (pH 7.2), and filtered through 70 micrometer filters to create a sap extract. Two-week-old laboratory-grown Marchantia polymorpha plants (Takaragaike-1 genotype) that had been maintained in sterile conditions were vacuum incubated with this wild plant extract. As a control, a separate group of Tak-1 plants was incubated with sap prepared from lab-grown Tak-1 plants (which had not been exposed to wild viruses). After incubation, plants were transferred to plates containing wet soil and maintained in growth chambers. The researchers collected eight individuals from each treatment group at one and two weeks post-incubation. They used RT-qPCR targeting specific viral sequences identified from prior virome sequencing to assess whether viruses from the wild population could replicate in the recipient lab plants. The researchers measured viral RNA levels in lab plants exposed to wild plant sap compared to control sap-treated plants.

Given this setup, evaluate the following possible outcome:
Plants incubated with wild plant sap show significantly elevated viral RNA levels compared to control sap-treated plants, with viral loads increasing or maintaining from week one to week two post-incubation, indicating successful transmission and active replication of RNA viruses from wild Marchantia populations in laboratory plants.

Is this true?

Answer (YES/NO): YES